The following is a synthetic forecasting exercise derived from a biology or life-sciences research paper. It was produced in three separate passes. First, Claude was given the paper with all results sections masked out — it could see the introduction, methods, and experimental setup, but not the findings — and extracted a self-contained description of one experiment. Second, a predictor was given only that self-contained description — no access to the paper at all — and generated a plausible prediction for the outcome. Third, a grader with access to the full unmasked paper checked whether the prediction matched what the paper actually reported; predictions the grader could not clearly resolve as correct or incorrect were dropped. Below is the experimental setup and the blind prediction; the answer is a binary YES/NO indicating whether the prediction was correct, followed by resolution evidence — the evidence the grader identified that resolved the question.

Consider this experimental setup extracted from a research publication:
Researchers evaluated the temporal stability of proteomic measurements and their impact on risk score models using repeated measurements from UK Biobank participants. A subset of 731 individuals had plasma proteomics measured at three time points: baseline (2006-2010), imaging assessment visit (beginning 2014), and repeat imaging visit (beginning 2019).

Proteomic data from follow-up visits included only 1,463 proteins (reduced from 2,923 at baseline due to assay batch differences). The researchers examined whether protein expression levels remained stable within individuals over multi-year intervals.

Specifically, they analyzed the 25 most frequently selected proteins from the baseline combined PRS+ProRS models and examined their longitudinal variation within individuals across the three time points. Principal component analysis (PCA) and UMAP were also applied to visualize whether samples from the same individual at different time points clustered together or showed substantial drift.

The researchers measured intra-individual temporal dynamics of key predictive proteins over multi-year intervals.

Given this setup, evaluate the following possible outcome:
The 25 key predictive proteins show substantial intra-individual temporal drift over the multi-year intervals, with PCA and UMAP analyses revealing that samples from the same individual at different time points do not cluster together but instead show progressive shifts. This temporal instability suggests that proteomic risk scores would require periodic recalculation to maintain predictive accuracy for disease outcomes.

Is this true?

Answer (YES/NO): NO